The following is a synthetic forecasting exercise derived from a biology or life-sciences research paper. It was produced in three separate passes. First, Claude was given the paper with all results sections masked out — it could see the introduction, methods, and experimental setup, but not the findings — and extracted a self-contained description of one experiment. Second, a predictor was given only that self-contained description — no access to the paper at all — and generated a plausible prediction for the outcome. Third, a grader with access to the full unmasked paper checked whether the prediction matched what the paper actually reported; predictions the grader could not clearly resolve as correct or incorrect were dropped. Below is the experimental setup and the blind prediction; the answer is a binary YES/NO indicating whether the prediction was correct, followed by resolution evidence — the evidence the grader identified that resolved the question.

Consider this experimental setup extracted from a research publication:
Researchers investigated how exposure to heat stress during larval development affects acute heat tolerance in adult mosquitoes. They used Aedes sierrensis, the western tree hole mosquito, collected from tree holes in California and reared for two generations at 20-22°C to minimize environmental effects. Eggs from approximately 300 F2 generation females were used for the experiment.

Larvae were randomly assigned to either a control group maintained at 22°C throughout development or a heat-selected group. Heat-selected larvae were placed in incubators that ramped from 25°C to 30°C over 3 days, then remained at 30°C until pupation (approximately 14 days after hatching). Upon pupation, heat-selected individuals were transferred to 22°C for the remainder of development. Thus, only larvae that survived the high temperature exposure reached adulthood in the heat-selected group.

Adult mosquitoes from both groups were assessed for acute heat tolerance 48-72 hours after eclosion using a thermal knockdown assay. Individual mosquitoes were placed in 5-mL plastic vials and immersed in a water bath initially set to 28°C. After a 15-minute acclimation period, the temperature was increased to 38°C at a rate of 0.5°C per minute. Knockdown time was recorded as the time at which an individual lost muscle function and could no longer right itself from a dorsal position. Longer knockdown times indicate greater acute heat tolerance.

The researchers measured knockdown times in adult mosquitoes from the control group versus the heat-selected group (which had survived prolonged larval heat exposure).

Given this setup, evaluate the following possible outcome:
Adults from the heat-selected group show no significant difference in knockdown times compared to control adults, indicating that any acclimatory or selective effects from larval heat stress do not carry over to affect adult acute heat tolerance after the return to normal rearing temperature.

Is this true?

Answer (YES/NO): NO